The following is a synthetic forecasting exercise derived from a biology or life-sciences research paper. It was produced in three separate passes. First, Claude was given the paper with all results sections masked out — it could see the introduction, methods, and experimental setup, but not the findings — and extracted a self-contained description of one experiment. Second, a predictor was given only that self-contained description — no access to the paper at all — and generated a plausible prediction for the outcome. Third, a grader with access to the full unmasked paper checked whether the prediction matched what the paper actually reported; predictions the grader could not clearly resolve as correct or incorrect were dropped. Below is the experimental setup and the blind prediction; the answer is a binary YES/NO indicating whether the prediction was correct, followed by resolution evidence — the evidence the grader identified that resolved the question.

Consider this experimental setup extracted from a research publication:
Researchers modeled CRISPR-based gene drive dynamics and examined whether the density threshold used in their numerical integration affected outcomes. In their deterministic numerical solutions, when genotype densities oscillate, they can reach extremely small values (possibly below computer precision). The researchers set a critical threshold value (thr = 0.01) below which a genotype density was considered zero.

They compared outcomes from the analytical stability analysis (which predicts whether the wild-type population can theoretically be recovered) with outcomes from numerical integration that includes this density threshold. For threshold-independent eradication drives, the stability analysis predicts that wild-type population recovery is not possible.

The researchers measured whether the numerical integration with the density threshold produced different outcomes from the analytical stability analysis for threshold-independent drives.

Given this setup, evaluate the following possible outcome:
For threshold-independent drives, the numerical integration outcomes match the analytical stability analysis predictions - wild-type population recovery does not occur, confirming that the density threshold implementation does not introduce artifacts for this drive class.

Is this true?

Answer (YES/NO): NO